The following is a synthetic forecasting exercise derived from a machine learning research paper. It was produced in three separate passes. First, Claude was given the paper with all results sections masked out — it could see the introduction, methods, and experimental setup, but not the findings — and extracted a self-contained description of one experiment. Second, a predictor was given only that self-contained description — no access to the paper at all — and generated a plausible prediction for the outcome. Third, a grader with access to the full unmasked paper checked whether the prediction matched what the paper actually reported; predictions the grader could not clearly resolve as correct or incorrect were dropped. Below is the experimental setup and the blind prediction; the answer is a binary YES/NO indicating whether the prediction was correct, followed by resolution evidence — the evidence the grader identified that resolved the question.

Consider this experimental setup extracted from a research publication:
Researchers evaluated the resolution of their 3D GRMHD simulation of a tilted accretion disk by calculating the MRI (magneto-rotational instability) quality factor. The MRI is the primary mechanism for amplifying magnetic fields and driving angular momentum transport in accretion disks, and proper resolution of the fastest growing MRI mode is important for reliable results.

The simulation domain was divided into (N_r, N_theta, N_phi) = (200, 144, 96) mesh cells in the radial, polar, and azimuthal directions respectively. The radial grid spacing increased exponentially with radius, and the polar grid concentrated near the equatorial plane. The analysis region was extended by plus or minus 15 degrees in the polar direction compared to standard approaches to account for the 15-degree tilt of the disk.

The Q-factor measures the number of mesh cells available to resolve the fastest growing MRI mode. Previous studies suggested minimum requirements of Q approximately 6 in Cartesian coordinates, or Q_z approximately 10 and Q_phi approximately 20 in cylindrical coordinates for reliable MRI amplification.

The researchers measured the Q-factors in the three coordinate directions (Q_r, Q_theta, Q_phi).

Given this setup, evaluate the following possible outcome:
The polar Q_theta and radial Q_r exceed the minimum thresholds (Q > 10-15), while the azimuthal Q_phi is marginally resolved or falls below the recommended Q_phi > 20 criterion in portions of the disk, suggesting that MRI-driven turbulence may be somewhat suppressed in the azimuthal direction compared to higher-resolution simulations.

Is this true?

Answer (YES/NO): NO